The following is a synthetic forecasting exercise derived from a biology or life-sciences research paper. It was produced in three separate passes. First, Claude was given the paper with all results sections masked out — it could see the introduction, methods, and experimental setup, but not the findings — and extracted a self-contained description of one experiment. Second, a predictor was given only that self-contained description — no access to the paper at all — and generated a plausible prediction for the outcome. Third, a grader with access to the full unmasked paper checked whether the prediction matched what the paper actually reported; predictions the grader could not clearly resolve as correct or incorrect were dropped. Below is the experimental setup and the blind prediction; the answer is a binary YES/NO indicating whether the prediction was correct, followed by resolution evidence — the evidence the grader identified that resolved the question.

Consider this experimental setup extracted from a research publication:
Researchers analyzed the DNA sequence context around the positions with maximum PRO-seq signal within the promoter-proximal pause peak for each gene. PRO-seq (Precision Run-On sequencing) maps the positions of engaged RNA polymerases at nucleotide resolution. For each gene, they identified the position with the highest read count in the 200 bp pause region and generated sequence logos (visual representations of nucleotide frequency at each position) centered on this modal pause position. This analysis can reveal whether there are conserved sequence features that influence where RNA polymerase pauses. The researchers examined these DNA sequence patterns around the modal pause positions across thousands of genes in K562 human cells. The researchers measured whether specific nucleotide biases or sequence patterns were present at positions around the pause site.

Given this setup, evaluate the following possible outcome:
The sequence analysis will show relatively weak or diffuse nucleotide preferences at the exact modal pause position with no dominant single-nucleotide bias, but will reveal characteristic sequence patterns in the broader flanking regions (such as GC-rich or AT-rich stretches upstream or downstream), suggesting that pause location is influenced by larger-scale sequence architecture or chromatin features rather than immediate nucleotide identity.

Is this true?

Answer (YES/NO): NO